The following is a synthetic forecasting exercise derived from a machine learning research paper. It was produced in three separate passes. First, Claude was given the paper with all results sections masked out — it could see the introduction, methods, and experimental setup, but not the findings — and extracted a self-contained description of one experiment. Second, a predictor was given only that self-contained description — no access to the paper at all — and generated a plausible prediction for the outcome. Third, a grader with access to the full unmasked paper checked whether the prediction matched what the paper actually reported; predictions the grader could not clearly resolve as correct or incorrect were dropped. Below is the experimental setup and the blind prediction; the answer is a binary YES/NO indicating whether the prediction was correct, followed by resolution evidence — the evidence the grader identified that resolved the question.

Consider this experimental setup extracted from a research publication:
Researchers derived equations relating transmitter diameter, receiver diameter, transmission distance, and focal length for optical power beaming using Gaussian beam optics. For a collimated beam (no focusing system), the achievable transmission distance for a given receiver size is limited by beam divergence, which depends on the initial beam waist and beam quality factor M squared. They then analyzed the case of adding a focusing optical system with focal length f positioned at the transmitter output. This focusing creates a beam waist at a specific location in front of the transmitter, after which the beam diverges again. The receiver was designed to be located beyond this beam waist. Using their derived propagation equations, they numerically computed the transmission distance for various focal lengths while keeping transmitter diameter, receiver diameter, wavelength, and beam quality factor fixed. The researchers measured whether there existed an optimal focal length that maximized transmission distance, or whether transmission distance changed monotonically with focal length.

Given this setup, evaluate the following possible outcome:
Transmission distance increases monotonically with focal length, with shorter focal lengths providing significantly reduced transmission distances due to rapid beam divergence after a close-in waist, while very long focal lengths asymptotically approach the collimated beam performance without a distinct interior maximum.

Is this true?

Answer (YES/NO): NO